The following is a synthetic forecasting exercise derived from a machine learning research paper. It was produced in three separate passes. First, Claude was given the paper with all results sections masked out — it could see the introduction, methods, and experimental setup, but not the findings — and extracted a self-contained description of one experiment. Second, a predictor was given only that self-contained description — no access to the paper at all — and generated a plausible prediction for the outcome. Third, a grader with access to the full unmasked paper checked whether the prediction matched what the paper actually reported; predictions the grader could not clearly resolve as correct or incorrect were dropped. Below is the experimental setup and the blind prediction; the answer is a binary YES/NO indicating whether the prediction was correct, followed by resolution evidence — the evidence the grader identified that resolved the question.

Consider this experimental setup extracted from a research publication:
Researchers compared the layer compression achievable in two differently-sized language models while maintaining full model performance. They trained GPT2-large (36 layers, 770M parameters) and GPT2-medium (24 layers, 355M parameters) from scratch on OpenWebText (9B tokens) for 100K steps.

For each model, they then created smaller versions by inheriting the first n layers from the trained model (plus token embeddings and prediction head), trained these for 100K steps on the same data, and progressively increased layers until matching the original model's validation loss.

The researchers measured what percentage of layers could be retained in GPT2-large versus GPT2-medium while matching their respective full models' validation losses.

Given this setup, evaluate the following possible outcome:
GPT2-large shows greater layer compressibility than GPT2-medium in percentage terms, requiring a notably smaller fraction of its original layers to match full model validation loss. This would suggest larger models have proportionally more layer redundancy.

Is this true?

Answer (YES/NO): YES